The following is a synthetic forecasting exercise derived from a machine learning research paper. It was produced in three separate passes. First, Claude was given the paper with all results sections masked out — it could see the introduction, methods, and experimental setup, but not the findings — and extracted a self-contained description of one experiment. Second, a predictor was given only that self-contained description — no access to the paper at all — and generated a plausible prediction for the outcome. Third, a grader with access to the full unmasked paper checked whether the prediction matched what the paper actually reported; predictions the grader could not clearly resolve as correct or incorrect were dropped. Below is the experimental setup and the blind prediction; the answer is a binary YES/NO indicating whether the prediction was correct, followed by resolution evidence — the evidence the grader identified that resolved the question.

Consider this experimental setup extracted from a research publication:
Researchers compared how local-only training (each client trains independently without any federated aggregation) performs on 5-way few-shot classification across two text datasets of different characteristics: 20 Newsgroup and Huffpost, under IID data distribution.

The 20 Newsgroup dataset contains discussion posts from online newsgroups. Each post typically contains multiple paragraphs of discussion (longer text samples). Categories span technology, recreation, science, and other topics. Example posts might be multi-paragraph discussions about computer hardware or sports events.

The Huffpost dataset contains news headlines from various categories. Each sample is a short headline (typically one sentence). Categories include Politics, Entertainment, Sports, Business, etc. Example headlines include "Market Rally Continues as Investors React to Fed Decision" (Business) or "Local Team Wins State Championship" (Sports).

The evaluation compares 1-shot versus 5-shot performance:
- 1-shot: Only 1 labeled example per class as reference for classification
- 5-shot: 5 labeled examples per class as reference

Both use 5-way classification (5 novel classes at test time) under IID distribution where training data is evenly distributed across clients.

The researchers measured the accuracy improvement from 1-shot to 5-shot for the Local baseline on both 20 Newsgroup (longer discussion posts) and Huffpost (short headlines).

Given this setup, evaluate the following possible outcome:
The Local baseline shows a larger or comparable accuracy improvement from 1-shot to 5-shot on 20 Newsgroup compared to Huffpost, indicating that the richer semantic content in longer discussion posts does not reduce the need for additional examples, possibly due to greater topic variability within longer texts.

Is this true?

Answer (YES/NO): NO